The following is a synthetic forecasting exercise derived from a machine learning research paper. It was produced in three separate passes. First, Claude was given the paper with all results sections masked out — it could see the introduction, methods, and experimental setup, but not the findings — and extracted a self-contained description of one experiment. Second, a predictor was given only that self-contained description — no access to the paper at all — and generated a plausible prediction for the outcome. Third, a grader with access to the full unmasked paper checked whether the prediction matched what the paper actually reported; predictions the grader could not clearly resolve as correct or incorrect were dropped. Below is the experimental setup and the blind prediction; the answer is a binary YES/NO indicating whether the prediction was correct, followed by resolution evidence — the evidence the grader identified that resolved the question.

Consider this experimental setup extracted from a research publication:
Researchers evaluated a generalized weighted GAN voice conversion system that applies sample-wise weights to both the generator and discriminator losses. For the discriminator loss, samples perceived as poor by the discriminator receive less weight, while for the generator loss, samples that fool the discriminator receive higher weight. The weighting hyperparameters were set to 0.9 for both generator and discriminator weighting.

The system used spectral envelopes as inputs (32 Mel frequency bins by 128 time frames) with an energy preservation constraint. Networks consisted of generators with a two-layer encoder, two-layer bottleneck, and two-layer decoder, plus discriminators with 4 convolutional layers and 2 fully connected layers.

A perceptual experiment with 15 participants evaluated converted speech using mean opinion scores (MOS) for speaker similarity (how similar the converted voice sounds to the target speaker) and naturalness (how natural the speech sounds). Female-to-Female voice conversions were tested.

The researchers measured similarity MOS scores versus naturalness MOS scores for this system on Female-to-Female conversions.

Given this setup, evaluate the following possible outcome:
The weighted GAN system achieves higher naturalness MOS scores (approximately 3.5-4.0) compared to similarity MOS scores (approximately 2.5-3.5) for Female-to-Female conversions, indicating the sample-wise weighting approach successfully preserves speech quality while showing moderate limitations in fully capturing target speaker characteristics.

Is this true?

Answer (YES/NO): NO